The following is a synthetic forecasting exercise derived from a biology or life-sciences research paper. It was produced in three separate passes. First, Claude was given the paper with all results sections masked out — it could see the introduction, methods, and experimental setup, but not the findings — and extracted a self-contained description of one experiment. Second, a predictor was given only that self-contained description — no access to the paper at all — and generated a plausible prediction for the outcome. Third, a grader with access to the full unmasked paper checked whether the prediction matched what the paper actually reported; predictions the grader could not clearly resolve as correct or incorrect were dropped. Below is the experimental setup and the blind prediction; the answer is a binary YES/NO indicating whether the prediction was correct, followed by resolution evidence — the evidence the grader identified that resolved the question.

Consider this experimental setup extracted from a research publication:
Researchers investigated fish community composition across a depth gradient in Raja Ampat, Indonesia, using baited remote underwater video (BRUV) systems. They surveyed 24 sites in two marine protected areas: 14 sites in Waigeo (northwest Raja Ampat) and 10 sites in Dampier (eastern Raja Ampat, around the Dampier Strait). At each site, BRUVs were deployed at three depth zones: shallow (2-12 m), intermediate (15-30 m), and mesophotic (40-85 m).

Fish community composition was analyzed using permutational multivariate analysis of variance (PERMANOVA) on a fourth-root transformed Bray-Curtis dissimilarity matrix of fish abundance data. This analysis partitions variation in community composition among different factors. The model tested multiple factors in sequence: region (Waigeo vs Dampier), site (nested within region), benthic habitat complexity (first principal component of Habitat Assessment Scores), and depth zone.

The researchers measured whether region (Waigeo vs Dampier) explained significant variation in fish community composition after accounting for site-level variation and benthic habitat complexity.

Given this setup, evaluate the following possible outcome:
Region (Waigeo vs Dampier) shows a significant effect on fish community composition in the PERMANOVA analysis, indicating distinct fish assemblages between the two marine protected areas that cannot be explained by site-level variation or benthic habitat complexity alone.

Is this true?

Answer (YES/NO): YES